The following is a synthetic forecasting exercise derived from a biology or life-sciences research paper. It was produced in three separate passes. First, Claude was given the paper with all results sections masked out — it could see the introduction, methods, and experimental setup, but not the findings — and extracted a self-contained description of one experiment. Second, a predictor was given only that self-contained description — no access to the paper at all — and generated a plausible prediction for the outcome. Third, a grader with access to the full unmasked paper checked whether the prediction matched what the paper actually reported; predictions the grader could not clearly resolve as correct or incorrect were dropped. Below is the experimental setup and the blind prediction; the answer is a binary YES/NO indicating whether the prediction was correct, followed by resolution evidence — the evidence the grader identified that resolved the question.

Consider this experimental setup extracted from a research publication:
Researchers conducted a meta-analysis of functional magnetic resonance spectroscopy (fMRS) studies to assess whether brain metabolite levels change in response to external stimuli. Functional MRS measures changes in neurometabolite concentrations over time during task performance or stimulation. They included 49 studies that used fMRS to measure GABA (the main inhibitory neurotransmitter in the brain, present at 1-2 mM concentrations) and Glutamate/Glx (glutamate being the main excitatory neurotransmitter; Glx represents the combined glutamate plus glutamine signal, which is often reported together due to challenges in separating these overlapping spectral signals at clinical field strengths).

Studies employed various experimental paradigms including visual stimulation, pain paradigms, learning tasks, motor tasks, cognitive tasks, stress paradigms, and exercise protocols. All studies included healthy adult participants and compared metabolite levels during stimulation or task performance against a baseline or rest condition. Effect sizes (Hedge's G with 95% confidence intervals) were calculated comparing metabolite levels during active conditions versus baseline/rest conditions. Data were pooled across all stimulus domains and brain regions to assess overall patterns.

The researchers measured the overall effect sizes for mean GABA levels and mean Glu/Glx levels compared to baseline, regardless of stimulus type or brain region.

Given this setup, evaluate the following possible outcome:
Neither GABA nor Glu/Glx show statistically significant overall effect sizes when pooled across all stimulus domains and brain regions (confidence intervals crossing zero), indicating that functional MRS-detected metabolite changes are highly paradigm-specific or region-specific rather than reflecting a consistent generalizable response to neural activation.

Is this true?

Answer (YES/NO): NO